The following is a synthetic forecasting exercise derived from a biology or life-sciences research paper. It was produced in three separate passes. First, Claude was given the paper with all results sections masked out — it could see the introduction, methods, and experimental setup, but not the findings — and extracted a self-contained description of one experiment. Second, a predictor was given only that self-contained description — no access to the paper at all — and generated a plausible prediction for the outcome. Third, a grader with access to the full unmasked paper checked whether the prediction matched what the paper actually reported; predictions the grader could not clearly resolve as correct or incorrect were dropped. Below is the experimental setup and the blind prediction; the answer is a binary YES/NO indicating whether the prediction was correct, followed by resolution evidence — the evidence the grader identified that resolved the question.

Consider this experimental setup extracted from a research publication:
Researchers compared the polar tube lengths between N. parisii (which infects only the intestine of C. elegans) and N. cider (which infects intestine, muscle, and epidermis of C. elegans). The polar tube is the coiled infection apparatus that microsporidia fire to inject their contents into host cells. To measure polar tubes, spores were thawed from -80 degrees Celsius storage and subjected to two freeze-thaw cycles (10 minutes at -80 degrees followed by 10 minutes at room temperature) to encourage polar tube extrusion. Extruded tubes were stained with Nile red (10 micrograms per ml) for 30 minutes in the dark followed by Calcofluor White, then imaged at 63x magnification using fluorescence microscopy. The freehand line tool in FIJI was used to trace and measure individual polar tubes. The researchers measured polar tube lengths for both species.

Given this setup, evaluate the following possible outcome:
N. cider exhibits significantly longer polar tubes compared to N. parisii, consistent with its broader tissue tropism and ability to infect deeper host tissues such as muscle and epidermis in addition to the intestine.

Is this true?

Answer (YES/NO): YES